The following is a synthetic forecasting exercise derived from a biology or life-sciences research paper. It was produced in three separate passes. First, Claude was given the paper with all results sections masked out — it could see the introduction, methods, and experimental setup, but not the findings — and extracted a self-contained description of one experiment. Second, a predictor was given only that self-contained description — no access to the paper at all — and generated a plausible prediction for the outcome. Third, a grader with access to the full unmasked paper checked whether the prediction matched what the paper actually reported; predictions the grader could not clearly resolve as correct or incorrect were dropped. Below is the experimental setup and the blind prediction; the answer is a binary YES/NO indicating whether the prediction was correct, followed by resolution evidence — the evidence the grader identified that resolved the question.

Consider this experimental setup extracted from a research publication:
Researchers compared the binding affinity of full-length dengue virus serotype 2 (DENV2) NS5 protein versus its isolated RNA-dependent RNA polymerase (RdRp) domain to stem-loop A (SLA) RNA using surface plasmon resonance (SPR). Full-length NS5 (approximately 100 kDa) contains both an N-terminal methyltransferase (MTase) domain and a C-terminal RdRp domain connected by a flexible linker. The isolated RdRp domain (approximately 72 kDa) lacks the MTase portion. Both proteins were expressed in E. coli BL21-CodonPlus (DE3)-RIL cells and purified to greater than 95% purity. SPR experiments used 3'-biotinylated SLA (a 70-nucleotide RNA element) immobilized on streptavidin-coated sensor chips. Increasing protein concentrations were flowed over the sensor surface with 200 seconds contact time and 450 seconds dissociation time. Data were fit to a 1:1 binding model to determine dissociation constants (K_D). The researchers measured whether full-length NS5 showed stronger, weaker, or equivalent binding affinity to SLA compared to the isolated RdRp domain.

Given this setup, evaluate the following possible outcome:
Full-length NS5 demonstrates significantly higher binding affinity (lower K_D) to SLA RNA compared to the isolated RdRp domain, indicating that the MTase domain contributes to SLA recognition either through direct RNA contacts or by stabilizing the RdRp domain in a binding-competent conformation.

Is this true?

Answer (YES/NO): YES